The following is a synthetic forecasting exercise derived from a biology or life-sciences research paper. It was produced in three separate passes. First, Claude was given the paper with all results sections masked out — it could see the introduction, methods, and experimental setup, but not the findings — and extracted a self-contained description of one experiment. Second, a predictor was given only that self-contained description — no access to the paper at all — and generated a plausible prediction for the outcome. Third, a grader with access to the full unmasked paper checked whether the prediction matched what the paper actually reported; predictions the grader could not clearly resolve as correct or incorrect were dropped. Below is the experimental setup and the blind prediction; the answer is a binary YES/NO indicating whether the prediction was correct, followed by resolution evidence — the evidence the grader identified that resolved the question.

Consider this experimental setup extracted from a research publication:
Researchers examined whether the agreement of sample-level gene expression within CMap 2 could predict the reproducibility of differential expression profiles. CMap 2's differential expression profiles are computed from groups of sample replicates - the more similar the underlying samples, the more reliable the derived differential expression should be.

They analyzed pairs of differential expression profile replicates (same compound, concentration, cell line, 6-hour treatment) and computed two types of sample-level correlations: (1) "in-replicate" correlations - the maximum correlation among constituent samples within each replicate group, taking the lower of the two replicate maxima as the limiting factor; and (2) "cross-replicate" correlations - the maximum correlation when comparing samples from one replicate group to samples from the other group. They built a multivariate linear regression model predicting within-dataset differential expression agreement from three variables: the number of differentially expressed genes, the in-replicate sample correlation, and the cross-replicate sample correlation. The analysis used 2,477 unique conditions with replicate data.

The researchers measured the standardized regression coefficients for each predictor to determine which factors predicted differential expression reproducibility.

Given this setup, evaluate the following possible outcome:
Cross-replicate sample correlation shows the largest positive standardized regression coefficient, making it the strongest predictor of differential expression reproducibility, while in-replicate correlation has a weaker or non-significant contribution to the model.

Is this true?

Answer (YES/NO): NO